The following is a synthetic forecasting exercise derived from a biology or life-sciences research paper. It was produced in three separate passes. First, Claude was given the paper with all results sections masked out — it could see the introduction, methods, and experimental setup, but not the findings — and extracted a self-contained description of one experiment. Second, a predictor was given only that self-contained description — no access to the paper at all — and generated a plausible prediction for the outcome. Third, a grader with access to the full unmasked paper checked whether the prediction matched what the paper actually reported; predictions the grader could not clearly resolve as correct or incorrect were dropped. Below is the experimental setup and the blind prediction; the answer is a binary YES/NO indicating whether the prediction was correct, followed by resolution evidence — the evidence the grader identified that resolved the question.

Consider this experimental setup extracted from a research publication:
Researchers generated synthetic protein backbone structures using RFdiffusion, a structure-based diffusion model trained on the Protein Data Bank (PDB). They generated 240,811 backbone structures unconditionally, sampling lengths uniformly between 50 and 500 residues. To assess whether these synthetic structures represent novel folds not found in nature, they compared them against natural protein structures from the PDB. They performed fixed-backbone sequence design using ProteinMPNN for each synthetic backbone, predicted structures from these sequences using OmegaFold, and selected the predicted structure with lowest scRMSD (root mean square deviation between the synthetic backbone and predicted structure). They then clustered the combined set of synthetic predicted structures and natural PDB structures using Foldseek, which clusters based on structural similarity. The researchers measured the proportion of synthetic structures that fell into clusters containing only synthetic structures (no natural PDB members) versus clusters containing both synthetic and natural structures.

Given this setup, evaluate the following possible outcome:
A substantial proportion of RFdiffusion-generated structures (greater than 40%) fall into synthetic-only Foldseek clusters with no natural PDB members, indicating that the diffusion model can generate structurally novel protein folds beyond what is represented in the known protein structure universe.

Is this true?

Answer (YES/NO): YES